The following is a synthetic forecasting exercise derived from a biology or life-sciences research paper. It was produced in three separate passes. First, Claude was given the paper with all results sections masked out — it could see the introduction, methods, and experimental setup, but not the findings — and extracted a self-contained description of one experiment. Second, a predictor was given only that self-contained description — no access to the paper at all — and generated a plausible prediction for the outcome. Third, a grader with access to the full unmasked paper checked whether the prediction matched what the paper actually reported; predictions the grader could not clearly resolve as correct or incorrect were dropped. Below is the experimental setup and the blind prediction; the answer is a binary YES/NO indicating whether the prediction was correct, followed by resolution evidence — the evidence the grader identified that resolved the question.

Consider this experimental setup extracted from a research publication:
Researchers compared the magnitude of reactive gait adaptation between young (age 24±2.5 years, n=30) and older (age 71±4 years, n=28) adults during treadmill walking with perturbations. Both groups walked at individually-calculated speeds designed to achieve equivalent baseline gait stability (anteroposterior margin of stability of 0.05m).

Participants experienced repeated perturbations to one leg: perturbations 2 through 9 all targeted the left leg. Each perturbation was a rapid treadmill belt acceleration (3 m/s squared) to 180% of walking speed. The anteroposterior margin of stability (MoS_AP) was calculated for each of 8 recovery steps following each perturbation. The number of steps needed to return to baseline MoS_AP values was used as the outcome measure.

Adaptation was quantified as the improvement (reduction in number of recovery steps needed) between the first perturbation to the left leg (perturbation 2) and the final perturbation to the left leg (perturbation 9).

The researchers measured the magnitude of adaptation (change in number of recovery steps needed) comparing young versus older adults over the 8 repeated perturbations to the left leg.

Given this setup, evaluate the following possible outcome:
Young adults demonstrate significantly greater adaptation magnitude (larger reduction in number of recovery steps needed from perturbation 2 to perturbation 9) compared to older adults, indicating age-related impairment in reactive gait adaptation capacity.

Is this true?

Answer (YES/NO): NO